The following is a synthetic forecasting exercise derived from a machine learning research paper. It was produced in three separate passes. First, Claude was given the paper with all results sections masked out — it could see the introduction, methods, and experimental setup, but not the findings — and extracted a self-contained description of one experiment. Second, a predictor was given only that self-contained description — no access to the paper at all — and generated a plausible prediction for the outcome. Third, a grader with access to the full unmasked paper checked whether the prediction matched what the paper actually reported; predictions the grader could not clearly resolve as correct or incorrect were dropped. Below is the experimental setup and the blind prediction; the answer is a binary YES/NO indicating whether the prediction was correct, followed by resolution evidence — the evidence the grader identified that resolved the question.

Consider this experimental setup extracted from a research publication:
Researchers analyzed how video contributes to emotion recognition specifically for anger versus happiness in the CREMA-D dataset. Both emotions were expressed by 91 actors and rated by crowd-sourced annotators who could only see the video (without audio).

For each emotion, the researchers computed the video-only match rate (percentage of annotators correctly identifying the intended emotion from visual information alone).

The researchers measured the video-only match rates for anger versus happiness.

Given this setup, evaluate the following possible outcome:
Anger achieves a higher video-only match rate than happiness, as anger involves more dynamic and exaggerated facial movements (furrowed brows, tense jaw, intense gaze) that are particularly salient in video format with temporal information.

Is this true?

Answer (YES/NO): NO